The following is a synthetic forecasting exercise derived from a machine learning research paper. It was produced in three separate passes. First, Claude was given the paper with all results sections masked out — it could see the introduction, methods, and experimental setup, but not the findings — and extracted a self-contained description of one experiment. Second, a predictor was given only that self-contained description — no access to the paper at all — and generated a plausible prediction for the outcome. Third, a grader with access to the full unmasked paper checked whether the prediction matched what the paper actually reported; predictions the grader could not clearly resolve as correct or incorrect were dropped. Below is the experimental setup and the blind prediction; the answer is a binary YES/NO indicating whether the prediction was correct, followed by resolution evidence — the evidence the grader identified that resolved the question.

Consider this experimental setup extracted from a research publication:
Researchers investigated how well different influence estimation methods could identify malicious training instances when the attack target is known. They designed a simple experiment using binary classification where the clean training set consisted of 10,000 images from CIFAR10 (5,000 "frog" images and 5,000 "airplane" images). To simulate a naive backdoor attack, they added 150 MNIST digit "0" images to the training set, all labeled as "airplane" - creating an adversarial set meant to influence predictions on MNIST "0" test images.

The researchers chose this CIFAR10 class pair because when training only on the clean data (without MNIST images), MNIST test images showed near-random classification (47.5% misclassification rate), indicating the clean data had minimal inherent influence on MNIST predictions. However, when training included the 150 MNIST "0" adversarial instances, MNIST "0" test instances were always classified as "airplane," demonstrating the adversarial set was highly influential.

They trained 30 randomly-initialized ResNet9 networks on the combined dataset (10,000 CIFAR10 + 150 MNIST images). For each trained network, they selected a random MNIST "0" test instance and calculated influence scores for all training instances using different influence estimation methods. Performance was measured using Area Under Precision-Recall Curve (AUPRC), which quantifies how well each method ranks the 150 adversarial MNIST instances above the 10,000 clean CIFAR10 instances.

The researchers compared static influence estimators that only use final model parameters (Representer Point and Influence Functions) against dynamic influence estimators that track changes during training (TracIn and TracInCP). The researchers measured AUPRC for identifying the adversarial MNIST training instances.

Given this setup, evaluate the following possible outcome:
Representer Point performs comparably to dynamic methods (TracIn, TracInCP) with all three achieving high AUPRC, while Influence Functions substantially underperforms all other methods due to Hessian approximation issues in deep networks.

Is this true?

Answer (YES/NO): NO